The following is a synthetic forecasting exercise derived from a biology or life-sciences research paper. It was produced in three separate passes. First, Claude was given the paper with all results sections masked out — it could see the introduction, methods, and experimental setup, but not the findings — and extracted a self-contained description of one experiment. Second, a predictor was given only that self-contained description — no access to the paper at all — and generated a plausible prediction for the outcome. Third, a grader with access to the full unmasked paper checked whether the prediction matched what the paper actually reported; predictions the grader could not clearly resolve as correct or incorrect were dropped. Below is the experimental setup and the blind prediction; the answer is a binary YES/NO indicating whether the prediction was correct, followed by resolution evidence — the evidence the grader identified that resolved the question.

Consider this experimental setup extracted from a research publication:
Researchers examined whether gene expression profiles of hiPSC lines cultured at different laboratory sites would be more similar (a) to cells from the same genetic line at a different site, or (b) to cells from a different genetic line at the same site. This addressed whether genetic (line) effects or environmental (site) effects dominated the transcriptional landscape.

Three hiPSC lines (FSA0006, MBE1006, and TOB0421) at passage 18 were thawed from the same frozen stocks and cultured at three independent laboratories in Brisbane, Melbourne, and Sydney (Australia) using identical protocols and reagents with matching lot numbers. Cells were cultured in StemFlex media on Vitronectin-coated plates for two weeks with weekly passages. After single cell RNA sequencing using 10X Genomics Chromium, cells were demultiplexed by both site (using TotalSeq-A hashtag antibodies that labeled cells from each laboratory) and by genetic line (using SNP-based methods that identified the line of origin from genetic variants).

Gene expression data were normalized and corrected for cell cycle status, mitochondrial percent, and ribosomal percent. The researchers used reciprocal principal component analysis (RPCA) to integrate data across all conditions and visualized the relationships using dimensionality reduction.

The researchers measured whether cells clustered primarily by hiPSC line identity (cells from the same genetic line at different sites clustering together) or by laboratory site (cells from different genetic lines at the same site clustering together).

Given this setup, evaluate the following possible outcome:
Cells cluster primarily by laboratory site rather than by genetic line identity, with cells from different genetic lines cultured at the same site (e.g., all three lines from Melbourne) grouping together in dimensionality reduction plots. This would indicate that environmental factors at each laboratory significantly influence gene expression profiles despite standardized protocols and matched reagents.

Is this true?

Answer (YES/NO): NO